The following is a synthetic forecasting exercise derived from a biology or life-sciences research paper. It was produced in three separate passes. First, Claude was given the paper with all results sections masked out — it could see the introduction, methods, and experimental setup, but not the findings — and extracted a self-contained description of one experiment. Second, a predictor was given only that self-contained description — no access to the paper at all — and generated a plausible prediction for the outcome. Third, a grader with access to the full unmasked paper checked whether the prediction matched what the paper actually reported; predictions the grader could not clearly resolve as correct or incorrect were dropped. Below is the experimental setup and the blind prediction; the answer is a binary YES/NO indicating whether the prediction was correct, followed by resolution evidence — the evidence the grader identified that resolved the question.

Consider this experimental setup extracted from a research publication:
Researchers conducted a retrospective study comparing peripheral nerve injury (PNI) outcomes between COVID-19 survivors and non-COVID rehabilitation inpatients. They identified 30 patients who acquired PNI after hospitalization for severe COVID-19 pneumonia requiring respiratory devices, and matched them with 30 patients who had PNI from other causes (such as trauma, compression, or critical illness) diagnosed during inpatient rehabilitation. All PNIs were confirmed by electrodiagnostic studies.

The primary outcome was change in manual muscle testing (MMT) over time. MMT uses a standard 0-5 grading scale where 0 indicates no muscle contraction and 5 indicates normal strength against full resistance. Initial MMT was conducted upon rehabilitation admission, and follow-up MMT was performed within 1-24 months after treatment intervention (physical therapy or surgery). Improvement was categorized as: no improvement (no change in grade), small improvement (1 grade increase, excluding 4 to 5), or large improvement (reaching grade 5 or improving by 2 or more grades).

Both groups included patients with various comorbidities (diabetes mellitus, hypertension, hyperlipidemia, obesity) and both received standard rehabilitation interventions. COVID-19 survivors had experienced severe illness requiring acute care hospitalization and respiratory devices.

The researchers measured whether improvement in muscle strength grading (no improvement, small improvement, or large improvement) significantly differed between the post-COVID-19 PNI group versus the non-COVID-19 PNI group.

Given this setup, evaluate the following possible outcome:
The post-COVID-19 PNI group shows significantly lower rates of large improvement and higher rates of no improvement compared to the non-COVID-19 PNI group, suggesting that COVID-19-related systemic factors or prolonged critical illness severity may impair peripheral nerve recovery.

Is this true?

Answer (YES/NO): NO